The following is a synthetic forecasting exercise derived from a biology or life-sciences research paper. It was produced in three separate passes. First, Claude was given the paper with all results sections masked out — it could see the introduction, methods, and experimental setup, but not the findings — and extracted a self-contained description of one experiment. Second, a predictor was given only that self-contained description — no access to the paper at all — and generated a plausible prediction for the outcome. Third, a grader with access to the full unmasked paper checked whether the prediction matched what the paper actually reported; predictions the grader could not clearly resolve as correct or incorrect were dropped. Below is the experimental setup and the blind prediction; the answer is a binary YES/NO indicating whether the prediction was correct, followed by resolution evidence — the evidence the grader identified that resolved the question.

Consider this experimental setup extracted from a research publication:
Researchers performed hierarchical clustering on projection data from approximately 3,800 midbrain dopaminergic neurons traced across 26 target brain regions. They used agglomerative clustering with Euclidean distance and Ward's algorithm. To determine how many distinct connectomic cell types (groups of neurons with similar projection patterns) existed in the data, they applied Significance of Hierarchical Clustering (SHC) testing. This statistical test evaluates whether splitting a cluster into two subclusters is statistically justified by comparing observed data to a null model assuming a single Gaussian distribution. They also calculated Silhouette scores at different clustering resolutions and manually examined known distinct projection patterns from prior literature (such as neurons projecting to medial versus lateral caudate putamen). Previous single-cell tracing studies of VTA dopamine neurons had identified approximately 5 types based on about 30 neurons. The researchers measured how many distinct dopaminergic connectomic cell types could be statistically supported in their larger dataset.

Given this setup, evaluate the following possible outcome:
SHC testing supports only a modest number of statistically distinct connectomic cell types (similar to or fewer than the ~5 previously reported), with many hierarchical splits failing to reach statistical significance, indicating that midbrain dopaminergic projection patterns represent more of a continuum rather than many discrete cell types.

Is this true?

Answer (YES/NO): NO